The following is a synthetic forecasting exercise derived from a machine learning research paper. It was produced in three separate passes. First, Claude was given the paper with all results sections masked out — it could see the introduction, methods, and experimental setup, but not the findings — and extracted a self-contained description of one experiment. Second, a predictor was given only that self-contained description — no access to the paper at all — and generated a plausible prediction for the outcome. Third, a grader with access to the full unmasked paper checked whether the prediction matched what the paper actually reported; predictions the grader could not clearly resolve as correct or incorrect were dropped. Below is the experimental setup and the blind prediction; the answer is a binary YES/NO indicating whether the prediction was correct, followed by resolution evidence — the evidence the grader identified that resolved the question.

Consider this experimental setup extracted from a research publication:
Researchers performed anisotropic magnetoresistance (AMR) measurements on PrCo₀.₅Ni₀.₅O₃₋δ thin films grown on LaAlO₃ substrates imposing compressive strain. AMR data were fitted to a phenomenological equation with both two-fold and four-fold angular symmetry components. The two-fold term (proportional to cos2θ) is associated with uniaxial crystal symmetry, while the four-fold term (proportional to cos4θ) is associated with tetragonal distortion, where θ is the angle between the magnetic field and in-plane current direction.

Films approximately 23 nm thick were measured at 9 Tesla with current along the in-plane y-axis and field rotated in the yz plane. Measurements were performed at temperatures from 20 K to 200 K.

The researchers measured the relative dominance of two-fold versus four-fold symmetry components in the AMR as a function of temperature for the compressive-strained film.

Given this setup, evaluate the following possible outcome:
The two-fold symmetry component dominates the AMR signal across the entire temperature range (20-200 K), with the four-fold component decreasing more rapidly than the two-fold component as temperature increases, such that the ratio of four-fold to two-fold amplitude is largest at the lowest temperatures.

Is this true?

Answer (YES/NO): NO